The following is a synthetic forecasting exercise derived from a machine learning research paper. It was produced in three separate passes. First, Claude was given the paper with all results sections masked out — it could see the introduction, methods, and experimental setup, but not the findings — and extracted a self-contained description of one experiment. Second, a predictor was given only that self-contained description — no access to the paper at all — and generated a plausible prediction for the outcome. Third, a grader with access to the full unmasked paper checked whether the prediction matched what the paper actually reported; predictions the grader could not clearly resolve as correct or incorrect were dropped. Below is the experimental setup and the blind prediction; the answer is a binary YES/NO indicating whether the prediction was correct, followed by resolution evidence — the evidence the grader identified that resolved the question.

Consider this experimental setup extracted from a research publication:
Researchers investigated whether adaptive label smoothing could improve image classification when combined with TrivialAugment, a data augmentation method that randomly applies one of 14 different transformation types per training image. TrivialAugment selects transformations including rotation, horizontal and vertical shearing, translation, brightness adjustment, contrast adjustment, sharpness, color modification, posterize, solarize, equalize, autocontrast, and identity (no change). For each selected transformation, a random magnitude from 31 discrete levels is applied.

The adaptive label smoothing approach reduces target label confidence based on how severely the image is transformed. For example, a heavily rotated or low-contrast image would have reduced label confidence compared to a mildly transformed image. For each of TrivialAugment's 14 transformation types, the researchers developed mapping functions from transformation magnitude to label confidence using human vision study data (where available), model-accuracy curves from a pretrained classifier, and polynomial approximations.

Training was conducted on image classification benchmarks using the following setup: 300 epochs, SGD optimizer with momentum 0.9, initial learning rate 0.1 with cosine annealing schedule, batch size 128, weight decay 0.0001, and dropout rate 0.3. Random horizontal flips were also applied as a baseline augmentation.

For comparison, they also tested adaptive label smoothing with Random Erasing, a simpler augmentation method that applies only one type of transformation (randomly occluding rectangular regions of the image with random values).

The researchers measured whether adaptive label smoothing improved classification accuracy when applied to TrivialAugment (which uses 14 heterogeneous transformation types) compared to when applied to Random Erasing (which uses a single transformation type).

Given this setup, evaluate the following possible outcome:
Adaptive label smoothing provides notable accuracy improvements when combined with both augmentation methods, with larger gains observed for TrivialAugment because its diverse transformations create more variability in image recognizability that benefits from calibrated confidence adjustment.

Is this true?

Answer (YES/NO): NO